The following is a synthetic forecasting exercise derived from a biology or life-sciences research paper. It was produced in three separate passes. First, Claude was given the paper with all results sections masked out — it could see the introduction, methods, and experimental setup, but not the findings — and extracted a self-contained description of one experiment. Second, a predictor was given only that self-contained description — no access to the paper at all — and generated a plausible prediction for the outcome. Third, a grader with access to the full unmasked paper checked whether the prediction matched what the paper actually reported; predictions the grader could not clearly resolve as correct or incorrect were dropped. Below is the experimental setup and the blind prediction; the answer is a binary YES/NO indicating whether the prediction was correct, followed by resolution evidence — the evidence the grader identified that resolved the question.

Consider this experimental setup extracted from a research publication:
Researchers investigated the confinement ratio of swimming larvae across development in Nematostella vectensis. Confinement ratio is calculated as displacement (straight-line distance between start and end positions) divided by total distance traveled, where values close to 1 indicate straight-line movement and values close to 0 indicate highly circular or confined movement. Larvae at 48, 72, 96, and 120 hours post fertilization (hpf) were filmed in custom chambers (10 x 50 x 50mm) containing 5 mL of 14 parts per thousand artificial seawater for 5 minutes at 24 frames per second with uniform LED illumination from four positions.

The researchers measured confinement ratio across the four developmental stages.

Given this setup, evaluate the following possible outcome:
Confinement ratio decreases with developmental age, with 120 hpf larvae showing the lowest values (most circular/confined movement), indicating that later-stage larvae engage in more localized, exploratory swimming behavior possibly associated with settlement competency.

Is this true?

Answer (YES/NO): NO